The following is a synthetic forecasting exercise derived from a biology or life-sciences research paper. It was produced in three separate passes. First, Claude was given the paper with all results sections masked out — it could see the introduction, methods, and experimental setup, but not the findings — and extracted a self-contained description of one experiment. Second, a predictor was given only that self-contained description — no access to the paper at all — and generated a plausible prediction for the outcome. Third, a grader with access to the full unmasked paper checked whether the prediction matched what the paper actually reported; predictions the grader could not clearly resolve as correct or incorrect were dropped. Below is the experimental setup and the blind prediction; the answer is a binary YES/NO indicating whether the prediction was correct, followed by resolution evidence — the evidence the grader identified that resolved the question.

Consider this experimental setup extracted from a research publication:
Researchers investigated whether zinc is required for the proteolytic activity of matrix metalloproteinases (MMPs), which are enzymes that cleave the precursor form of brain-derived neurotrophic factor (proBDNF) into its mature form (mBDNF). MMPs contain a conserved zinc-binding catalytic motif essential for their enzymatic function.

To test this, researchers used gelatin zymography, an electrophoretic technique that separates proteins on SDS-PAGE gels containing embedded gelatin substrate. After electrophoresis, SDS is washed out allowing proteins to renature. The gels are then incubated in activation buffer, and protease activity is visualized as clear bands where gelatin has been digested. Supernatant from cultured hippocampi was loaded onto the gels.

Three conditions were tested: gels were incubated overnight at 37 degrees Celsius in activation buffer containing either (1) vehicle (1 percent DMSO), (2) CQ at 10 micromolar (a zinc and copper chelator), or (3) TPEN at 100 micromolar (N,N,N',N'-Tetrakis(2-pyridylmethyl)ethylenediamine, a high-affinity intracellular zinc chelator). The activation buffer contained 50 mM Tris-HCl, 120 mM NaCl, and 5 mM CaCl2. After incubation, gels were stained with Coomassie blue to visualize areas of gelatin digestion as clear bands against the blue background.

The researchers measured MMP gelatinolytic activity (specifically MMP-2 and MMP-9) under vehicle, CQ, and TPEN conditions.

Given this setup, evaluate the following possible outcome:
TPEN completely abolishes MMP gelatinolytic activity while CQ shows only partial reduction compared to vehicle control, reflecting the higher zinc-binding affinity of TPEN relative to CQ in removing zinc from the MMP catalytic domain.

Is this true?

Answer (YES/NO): NO